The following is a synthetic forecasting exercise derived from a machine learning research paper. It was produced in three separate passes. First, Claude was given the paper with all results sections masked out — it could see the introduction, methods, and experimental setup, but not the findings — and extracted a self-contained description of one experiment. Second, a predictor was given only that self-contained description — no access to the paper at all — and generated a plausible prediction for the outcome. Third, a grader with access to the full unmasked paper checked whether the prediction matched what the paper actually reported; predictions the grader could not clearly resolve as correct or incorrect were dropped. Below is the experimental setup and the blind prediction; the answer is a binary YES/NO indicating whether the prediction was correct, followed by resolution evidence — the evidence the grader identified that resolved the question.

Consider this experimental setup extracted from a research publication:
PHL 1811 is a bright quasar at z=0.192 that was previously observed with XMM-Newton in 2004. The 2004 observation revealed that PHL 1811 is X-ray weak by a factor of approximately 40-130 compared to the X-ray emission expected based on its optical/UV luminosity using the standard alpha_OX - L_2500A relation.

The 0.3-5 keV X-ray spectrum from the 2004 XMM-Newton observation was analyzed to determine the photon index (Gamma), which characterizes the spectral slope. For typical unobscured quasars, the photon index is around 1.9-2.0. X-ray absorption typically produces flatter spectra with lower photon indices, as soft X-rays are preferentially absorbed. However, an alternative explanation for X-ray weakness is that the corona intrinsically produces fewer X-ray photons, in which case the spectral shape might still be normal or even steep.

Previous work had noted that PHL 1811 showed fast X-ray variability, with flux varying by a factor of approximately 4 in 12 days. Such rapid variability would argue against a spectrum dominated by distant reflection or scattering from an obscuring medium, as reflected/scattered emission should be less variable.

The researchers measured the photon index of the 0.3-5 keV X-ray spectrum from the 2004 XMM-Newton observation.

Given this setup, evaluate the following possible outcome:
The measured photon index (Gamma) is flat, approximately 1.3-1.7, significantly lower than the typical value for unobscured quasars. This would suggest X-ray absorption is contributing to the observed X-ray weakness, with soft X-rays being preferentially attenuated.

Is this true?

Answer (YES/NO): NO